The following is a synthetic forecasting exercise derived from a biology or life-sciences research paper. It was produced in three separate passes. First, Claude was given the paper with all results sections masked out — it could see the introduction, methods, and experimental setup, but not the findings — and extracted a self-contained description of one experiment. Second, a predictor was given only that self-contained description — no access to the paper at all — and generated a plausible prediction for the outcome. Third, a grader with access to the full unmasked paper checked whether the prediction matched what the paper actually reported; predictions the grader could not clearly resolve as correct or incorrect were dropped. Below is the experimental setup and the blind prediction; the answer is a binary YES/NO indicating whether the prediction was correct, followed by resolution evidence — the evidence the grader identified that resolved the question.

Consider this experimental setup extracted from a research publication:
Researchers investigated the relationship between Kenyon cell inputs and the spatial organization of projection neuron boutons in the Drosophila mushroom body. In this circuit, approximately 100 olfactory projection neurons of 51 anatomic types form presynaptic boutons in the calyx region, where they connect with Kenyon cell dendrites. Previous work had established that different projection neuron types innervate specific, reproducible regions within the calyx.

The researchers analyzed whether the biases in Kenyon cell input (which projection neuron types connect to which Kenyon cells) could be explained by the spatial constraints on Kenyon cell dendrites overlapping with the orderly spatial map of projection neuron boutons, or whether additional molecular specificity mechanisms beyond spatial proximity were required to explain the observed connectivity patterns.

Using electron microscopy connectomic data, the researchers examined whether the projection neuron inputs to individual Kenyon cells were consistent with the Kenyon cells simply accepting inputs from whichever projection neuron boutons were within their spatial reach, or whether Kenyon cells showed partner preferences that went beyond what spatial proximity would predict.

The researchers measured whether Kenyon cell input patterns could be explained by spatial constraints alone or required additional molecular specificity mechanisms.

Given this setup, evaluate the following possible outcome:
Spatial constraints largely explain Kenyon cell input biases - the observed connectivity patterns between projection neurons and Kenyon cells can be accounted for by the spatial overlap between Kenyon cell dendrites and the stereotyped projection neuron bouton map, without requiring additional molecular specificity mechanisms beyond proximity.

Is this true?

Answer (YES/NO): YES